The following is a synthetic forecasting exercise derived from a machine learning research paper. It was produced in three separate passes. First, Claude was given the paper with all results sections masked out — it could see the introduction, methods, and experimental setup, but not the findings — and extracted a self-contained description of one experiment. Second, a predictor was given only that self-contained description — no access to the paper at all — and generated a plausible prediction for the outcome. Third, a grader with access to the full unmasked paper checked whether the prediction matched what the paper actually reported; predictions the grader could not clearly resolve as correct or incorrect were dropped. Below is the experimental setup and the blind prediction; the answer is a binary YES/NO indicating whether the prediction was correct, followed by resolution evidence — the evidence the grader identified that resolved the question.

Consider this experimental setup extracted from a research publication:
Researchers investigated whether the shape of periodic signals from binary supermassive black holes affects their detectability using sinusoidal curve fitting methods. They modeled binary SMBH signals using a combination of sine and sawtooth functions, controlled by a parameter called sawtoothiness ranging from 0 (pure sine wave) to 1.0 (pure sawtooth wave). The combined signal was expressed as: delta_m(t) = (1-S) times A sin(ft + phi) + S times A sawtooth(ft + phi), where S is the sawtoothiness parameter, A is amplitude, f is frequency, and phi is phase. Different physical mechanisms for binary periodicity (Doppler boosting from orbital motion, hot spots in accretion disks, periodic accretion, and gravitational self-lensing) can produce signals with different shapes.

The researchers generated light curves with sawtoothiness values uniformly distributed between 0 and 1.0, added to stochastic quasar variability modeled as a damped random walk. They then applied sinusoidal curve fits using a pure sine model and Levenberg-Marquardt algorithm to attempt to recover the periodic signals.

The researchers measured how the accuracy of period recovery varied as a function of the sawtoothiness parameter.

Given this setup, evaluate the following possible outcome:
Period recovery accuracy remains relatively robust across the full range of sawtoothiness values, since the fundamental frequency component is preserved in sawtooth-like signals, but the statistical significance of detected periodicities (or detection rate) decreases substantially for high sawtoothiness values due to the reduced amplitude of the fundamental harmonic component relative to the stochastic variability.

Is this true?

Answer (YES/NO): NO